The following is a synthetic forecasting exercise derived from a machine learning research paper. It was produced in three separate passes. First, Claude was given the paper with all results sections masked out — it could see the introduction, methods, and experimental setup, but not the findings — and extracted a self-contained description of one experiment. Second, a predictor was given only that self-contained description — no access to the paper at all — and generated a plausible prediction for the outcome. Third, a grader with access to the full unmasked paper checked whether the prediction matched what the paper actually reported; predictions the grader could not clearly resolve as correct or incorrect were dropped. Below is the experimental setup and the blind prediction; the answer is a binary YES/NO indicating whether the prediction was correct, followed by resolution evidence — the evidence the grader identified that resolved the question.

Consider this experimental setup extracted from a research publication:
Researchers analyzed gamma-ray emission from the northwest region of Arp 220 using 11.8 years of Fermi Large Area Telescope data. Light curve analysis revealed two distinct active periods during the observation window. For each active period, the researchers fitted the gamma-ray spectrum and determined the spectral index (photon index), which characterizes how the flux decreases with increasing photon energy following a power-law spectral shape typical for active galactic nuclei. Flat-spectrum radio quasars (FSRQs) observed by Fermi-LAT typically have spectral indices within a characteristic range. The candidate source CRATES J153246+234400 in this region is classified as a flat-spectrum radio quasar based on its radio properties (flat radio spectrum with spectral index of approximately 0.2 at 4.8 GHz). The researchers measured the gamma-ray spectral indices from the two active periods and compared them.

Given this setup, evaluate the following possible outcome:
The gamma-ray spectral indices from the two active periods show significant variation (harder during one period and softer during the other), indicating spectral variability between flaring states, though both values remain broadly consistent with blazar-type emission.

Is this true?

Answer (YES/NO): NO